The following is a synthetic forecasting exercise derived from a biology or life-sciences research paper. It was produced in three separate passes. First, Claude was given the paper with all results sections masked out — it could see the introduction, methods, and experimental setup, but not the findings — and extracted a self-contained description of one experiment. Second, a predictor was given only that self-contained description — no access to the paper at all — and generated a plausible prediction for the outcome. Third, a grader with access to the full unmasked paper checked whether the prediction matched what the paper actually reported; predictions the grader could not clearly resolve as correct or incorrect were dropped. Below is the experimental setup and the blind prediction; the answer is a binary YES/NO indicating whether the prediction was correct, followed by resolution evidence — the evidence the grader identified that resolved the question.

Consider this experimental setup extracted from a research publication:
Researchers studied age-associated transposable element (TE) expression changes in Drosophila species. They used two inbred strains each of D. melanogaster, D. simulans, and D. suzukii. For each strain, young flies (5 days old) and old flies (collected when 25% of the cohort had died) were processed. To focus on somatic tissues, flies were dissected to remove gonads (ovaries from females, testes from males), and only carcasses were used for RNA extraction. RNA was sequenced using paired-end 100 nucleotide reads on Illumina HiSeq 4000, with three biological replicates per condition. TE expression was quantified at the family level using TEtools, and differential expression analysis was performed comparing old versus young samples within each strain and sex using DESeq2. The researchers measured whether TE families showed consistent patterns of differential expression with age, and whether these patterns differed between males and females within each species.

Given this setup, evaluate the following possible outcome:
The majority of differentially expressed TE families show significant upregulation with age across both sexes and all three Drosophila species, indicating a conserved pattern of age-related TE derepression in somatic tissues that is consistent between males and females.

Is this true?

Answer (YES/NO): NO